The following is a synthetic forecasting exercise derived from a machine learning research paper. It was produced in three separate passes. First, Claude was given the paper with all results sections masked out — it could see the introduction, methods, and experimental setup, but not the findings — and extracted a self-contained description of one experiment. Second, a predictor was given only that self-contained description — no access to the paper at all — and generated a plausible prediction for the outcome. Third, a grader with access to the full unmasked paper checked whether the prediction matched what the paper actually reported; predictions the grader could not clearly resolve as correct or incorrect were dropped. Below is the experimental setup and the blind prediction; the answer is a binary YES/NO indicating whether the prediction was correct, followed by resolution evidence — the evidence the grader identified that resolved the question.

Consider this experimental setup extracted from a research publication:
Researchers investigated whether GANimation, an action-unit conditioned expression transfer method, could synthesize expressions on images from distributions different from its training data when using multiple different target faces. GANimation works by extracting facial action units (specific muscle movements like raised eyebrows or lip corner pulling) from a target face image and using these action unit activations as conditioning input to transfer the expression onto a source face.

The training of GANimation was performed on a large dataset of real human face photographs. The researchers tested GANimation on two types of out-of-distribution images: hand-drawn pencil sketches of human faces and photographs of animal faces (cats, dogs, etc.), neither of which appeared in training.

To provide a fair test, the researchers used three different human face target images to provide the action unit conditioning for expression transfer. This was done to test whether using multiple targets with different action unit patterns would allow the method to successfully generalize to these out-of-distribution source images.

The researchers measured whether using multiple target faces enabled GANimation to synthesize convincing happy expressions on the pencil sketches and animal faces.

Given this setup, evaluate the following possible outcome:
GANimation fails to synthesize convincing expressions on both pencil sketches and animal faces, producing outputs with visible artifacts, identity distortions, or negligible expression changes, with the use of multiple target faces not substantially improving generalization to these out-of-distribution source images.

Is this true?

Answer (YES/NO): YES